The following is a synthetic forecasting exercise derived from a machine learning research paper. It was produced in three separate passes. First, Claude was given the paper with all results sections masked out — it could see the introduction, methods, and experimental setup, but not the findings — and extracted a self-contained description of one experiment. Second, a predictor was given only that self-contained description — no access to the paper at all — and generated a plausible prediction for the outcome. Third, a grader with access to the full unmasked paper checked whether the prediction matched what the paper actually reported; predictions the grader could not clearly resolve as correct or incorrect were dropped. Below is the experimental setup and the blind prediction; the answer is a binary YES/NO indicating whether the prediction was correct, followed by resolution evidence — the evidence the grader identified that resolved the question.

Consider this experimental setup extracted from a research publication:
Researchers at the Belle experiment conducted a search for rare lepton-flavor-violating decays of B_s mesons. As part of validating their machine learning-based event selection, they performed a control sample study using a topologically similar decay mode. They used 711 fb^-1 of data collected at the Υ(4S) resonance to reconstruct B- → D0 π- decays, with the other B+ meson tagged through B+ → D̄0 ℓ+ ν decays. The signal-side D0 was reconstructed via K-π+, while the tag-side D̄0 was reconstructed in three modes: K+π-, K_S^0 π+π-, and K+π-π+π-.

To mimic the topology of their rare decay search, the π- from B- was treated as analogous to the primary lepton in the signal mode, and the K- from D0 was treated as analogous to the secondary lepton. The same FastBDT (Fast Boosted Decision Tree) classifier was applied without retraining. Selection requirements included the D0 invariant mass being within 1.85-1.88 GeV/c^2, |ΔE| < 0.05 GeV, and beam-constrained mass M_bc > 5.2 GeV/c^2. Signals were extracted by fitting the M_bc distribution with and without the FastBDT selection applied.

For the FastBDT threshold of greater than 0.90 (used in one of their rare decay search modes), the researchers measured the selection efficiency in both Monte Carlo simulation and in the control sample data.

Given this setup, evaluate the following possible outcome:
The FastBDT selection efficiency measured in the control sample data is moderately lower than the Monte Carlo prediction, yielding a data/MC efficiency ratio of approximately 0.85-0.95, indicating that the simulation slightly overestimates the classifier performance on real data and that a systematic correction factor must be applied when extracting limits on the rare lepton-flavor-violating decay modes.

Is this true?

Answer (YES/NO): NO